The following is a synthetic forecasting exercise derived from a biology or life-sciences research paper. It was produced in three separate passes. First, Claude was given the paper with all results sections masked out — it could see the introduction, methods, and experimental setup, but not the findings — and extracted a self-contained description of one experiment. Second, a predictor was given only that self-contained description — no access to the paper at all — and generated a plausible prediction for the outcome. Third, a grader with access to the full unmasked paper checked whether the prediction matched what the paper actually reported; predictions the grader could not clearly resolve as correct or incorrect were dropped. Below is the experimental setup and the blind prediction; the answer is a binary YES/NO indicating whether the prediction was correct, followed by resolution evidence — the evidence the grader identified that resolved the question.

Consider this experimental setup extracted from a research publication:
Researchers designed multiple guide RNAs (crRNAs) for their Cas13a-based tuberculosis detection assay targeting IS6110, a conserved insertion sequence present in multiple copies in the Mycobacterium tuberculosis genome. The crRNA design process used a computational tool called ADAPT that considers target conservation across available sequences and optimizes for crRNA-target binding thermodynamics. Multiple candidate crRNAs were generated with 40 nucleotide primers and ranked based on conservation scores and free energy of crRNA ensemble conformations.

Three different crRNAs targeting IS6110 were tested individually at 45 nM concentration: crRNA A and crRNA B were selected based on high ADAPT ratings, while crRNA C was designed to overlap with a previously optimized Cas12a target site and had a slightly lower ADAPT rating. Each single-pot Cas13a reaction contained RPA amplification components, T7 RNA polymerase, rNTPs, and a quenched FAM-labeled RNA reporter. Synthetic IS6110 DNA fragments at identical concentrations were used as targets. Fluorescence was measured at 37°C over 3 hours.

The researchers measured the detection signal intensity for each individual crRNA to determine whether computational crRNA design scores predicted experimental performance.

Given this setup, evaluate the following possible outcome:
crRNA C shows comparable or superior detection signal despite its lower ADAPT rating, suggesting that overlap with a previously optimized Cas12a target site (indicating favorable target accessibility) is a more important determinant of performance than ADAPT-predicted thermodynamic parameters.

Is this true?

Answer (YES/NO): YES